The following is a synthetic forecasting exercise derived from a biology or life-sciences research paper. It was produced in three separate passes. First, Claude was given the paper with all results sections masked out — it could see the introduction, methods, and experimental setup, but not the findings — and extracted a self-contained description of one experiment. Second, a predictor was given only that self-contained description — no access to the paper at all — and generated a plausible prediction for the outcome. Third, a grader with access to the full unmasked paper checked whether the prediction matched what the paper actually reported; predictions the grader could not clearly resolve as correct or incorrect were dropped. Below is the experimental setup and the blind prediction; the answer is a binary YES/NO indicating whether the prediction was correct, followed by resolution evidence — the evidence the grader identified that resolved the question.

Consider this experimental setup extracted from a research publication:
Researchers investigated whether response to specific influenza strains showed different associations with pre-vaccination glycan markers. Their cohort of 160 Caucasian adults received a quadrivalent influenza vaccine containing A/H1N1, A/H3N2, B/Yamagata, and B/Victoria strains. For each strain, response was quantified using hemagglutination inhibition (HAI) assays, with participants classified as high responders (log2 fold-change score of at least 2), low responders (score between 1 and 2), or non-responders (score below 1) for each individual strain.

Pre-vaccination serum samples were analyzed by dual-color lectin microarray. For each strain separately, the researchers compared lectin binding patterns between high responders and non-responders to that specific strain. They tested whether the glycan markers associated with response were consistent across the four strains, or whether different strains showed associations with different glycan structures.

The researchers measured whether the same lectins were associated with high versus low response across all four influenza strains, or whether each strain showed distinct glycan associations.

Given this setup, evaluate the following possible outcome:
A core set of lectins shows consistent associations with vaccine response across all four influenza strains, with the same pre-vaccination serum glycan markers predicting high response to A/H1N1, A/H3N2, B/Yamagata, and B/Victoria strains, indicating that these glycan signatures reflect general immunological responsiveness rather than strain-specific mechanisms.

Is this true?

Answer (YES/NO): NO